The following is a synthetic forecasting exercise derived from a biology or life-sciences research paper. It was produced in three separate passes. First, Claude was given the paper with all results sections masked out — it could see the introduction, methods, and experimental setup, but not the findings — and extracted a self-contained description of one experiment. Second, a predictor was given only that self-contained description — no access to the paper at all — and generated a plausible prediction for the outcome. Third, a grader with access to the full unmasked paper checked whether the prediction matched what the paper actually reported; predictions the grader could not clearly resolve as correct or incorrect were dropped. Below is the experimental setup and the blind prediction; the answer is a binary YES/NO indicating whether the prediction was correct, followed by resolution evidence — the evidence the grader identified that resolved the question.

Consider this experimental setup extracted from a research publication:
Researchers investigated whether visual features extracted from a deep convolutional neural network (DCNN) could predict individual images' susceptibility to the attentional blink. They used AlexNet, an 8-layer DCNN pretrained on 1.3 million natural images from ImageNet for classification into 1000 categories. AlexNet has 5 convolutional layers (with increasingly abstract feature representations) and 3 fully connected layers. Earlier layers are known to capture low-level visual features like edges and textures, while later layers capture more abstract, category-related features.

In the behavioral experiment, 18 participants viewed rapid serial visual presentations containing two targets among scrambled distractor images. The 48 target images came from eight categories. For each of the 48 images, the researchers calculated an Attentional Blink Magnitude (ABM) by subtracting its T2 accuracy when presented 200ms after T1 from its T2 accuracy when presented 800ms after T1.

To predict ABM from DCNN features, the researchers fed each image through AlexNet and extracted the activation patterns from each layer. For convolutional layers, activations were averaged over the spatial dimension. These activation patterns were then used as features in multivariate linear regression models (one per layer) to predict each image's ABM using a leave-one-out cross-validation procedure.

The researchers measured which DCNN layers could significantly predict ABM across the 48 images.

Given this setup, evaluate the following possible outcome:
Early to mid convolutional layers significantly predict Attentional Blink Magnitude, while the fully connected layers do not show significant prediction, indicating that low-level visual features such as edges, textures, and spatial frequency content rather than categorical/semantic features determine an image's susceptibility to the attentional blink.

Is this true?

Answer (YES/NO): NO